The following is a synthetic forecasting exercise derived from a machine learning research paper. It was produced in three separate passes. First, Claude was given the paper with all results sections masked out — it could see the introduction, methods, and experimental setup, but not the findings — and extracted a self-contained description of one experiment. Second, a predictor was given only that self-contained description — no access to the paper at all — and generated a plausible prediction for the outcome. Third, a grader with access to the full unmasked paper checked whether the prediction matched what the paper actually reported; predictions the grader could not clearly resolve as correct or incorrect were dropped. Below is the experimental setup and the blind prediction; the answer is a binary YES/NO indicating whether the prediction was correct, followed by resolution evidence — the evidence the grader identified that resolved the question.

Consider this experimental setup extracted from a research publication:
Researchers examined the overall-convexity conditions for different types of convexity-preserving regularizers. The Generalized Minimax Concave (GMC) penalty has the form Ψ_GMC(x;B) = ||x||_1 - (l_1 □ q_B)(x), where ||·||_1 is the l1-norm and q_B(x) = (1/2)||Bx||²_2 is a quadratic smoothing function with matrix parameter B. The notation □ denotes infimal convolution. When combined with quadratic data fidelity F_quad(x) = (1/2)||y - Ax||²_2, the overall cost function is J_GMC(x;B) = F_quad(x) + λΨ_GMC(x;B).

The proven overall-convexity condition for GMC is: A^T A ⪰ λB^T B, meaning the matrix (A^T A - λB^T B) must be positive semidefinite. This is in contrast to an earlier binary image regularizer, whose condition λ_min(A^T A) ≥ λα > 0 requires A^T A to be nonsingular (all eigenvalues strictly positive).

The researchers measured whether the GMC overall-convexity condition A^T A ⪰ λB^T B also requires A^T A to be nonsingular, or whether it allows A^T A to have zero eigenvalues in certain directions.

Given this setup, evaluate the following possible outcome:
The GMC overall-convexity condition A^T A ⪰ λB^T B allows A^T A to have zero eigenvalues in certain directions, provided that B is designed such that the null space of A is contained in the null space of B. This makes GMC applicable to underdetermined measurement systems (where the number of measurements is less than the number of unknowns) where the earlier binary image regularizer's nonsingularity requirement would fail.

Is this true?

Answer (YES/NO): YES